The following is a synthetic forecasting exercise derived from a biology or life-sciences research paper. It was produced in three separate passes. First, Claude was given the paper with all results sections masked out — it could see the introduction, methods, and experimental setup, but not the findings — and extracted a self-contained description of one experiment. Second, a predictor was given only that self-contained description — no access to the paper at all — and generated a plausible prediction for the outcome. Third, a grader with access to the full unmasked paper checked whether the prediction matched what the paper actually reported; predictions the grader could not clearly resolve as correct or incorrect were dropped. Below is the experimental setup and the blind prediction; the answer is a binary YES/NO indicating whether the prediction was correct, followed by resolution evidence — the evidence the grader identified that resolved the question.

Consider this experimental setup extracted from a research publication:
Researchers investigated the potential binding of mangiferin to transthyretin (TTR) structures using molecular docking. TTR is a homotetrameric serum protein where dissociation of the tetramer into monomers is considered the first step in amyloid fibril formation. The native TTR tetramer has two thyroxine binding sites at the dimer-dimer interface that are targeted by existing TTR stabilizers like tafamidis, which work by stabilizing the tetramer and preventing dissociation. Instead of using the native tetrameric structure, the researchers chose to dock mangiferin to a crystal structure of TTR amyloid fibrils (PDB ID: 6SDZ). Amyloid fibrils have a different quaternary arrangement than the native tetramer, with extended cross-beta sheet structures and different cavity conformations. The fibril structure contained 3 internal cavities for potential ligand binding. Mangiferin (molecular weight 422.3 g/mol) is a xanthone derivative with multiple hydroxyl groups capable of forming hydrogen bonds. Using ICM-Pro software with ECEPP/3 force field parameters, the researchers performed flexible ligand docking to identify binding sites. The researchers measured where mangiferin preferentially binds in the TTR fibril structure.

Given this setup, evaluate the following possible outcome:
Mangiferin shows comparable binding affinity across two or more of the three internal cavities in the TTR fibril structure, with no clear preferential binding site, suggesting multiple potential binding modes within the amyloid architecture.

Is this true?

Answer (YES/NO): NO